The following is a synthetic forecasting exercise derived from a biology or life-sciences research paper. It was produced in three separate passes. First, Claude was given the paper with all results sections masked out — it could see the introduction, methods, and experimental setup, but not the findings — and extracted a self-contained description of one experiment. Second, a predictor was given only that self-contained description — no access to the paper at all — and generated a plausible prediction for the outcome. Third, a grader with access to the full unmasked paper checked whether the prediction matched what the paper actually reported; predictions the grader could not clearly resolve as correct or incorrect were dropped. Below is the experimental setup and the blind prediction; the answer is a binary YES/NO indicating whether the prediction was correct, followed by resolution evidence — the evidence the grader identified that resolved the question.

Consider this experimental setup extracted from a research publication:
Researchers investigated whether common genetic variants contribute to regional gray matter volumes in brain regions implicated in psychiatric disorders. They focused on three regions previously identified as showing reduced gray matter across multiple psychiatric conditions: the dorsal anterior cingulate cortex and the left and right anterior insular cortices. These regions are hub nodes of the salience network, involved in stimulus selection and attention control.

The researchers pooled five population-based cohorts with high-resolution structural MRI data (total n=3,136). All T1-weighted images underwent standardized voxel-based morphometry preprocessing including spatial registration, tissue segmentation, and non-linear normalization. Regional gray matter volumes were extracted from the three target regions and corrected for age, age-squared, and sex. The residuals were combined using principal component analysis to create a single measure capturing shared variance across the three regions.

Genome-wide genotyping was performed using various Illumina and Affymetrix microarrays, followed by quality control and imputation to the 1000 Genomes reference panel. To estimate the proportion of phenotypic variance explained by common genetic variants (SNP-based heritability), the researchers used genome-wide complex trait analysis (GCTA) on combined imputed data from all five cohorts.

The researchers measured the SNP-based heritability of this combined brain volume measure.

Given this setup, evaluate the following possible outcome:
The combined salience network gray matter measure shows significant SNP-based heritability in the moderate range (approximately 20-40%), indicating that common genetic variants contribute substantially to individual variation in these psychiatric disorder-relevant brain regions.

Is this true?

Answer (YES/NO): NO